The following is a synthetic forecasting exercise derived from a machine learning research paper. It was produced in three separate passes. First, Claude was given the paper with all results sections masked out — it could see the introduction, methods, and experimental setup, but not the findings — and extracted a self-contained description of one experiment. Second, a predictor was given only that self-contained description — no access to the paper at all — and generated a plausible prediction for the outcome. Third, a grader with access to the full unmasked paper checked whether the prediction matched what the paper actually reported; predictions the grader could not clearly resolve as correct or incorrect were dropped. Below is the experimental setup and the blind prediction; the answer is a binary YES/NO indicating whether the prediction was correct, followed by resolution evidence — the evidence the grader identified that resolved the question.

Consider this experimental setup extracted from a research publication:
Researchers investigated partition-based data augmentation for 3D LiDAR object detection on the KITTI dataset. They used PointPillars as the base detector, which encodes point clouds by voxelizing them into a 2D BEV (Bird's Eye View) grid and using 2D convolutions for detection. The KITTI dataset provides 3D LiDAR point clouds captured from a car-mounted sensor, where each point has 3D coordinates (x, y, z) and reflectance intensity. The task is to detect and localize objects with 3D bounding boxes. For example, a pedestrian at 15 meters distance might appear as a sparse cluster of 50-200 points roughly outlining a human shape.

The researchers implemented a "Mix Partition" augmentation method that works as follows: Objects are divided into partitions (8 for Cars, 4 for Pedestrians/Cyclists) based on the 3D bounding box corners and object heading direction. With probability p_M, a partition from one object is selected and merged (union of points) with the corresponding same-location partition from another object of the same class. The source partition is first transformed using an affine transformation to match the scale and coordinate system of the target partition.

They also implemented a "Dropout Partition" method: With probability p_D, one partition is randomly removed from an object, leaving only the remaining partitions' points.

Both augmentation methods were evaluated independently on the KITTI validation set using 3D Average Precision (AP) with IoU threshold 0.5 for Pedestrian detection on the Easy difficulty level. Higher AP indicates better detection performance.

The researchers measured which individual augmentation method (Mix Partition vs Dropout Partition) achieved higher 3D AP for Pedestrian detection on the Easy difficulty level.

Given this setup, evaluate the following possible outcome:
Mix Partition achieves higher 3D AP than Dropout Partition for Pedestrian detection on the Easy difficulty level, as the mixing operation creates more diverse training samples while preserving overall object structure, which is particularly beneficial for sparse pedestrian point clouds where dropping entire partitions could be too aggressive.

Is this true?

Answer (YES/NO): YES